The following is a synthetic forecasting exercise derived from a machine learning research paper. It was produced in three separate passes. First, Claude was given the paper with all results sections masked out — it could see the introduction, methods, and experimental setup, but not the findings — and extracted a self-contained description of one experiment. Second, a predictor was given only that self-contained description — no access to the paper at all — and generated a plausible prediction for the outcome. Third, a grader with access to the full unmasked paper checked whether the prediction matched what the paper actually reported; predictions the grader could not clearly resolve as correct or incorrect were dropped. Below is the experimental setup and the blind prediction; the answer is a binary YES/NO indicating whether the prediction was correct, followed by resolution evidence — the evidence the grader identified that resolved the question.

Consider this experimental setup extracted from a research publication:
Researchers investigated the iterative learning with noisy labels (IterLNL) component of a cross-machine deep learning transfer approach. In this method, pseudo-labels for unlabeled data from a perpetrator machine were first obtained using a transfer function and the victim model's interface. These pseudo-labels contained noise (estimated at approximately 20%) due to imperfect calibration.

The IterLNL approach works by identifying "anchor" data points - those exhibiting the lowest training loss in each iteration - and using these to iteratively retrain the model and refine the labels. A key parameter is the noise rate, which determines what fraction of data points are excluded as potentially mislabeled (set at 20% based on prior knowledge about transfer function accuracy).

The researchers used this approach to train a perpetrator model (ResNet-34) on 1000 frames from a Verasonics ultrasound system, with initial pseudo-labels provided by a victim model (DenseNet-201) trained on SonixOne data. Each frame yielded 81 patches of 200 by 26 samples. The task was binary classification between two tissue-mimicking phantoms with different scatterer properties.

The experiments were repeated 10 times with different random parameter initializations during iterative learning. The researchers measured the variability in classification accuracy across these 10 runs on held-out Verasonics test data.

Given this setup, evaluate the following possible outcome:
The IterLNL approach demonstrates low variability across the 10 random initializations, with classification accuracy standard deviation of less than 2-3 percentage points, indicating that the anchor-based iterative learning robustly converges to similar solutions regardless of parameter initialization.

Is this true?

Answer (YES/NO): YES